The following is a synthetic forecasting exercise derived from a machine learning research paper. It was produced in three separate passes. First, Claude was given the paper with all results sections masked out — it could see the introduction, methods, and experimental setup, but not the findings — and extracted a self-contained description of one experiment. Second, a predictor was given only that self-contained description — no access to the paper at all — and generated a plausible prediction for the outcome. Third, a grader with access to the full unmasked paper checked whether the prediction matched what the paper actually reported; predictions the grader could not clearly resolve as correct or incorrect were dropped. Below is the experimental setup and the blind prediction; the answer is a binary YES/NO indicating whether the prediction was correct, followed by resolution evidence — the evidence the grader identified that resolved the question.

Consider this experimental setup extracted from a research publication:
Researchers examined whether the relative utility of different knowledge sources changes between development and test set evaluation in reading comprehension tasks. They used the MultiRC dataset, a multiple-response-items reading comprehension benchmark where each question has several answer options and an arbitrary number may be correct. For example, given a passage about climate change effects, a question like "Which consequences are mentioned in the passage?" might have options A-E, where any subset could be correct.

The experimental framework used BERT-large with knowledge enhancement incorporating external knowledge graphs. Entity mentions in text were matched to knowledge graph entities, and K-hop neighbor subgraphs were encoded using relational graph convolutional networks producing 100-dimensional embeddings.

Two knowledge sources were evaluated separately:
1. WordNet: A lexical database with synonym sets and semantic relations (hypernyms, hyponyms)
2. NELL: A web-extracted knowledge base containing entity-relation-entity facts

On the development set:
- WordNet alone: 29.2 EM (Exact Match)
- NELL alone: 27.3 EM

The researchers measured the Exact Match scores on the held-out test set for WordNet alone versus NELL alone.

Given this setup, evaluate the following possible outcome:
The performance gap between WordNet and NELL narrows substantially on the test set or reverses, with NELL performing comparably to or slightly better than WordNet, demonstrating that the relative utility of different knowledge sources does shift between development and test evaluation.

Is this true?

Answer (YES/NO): YES